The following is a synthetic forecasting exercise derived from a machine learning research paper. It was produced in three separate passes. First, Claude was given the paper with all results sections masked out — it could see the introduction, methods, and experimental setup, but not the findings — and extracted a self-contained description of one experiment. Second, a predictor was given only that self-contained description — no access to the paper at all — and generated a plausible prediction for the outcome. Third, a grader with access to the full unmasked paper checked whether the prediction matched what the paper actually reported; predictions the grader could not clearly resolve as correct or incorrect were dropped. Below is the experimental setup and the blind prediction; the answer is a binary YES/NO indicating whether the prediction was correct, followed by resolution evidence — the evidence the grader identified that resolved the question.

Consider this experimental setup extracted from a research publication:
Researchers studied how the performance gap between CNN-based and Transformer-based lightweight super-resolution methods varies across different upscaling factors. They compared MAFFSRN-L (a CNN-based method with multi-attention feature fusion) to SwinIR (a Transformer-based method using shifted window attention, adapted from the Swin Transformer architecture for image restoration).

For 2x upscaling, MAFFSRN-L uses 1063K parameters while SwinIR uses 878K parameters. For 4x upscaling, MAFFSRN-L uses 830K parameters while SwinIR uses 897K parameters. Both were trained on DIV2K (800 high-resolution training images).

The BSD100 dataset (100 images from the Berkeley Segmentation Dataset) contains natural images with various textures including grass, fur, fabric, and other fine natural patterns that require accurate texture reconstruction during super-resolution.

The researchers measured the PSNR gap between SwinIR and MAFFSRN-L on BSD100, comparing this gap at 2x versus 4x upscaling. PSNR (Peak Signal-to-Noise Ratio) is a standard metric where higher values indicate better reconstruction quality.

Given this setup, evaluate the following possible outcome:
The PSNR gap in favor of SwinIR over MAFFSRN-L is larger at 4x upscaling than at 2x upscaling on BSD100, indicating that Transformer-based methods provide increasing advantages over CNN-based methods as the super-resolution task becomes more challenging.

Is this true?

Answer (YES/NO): NO